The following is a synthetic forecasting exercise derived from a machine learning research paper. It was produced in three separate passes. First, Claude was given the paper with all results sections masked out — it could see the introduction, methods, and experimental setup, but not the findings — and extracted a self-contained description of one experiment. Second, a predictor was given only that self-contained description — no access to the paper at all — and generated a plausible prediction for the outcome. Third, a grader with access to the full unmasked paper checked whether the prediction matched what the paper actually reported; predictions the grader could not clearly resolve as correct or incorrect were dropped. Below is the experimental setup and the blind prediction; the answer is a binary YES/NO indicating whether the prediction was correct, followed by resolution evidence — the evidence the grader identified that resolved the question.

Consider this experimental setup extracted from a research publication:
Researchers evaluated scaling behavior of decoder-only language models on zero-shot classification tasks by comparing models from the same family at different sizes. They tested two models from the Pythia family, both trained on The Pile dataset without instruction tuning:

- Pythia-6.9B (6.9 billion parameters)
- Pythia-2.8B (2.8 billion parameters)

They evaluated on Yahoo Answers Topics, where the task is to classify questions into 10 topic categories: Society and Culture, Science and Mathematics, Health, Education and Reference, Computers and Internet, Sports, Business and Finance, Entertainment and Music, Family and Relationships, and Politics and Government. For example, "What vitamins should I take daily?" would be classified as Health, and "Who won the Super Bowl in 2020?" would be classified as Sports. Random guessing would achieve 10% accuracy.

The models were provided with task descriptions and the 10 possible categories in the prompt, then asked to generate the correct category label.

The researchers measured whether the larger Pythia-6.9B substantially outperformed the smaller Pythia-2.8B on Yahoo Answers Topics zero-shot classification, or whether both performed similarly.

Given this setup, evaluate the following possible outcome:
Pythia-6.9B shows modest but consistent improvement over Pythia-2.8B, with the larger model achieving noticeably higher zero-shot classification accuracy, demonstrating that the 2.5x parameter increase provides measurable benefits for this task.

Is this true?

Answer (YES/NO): NO